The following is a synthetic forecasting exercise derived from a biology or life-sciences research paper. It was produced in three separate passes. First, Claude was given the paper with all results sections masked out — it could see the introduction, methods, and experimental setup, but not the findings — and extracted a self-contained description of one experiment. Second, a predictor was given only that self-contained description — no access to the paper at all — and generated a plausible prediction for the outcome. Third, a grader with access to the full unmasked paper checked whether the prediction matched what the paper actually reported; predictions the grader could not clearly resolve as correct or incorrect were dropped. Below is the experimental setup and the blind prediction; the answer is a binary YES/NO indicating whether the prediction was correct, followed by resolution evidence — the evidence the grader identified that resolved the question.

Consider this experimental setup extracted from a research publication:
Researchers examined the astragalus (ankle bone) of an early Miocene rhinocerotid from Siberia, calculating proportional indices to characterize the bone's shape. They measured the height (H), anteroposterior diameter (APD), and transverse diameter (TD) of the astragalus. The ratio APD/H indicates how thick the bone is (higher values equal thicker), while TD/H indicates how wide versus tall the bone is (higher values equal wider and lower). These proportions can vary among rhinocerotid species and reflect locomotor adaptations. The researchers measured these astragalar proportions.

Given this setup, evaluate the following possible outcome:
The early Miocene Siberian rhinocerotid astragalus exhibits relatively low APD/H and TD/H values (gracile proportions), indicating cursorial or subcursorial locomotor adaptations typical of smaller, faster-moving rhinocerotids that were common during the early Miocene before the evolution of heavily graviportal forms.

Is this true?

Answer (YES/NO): NO